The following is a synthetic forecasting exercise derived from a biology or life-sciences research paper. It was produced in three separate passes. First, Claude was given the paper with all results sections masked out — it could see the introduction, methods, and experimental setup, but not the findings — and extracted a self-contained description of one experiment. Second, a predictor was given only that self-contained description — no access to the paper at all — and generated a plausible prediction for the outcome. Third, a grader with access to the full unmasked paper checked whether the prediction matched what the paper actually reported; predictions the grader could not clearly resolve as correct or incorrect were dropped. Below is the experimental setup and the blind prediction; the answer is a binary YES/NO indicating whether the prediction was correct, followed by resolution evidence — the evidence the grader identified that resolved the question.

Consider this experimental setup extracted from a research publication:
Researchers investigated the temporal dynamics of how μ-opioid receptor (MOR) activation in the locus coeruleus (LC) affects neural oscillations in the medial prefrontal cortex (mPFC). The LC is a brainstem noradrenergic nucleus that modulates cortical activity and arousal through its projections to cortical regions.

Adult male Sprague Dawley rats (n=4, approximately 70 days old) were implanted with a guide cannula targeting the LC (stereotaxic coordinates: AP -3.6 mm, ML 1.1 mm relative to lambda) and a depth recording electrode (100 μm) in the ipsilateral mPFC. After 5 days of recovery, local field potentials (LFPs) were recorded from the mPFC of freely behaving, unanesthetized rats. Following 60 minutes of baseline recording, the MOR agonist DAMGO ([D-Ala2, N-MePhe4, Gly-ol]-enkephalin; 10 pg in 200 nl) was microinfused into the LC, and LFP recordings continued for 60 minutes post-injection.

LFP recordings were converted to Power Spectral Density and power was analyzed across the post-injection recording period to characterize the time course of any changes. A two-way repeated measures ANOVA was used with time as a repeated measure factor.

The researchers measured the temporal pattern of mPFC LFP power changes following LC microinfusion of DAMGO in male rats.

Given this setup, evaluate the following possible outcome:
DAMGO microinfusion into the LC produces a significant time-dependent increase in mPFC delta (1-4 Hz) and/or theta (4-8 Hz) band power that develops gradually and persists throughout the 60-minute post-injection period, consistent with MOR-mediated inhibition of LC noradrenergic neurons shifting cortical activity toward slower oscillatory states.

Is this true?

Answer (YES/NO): NO